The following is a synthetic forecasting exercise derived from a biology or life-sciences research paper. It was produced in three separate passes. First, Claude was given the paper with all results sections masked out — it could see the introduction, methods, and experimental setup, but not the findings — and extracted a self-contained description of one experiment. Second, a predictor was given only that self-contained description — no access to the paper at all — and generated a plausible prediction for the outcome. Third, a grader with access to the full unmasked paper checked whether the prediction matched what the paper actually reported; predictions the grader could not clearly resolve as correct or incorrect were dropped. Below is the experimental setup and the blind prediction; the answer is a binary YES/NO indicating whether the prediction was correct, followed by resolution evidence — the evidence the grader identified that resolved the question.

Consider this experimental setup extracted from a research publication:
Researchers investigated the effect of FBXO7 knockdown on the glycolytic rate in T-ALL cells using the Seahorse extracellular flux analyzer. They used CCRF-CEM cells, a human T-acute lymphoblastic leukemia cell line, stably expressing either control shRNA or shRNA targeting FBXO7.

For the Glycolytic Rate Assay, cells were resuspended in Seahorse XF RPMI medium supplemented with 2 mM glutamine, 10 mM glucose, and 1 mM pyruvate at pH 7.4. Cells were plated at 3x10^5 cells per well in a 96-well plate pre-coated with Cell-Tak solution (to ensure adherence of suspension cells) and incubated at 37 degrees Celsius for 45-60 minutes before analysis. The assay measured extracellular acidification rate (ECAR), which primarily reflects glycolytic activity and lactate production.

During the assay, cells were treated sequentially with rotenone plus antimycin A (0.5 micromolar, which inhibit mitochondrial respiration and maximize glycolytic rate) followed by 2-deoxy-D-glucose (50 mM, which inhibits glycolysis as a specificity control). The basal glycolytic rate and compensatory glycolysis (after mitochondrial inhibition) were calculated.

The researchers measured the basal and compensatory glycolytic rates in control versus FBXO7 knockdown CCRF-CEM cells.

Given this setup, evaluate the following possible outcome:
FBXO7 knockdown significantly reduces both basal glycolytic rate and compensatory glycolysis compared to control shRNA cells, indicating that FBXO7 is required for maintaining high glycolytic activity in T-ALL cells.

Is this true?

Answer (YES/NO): NO